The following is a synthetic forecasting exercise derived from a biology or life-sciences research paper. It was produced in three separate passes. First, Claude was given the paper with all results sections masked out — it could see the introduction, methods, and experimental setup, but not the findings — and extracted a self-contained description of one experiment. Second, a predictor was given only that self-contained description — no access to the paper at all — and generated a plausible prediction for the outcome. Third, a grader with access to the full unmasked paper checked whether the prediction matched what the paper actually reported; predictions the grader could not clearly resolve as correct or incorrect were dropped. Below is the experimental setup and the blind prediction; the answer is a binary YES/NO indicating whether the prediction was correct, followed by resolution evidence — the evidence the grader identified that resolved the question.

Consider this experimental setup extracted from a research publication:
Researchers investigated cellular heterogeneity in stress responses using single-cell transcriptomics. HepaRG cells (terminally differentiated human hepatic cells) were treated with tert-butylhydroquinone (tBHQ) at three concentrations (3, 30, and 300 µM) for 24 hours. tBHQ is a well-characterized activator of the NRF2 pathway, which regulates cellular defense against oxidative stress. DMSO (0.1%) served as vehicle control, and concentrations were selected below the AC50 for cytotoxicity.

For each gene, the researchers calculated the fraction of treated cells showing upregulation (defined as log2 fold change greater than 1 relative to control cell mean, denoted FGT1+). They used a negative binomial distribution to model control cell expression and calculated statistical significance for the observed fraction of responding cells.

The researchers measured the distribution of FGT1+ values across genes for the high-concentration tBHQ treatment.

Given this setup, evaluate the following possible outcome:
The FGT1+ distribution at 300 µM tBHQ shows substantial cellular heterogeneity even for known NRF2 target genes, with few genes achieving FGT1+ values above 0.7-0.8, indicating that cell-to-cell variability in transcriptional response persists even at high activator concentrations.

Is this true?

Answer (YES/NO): NO